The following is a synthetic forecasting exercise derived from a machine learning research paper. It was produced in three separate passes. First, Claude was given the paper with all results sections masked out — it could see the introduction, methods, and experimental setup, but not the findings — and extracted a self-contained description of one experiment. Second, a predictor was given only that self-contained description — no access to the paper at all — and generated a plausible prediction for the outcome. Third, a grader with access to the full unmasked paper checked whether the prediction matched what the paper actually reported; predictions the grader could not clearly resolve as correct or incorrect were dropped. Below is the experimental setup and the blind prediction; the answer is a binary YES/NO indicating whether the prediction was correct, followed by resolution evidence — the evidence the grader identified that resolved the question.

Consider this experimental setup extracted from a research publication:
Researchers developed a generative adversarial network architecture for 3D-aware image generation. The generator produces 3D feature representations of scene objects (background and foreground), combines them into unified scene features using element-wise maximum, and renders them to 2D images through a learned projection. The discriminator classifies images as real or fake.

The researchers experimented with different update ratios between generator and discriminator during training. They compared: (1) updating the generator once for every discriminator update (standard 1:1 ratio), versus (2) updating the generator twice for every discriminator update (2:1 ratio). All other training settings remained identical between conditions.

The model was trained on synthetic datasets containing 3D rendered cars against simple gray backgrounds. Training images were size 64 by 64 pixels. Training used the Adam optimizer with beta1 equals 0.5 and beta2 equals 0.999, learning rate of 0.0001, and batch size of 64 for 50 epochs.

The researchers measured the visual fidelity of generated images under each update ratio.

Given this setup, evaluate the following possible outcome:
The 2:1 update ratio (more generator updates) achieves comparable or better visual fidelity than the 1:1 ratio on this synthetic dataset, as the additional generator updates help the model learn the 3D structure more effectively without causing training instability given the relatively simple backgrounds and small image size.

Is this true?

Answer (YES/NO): YES